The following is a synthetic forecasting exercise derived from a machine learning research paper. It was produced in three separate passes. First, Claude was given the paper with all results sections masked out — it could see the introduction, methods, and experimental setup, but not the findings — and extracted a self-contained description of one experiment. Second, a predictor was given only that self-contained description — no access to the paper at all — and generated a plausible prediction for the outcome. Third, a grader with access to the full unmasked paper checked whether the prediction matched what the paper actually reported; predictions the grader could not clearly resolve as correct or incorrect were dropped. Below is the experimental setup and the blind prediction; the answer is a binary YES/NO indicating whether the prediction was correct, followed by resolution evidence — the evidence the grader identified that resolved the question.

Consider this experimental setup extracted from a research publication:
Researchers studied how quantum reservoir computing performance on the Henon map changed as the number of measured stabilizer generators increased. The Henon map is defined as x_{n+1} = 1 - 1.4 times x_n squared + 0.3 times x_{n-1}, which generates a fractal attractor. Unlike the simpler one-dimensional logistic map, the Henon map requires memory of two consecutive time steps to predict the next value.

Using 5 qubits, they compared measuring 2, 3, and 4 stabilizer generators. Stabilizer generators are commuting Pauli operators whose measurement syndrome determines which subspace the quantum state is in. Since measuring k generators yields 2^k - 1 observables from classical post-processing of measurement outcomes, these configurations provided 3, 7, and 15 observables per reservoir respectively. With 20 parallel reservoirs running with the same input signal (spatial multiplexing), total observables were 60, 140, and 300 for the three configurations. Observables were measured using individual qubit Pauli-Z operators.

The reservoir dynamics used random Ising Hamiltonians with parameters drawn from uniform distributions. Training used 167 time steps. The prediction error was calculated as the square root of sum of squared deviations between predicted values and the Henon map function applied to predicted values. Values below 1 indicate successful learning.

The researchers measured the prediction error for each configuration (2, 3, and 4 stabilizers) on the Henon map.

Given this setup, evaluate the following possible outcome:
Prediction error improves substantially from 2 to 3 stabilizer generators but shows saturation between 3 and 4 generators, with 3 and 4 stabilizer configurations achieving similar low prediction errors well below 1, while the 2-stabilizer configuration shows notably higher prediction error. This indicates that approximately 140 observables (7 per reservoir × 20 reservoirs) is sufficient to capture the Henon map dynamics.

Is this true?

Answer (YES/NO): NO